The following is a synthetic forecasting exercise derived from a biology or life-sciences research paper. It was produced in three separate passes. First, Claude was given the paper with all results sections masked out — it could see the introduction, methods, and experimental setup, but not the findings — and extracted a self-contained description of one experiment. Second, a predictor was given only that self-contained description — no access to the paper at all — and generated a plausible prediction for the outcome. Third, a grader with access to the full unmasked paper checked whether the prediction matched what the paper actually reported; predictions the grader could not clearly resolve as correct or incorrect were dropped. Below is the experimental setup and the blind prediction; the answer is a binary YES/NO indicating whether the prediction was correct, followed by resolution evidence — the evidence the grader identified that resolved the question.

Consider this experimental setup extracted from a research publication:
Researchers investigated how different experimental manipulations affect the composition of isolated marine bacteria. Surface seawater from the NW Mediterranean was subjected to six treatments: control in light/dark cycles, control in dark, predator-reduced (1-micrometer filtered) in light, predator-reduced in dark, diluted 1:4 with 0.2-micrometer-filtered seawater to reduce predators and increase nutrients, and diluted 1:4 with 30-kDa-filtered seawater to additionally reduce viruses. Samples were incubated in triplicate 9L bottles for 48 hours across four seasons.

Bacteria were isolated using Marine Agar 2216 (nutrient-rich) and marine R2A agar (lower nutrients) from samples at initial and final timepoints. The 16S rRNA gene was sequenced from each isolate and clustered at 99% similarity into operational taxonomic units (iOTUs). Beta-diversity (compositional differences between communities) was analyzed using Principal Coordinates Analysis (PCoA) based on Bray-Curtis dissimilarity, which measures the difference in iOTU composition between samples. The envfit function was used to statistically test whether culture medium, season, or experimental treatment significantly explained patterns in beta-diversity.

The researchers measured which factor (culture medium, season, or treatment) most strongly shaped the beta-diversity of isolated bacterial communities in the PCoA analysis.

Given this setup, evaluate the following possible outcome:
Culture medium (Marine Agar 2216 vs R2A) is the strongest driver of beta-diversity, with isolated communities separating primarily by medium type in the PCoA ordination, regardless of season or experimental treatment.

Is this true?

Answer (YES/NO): NO